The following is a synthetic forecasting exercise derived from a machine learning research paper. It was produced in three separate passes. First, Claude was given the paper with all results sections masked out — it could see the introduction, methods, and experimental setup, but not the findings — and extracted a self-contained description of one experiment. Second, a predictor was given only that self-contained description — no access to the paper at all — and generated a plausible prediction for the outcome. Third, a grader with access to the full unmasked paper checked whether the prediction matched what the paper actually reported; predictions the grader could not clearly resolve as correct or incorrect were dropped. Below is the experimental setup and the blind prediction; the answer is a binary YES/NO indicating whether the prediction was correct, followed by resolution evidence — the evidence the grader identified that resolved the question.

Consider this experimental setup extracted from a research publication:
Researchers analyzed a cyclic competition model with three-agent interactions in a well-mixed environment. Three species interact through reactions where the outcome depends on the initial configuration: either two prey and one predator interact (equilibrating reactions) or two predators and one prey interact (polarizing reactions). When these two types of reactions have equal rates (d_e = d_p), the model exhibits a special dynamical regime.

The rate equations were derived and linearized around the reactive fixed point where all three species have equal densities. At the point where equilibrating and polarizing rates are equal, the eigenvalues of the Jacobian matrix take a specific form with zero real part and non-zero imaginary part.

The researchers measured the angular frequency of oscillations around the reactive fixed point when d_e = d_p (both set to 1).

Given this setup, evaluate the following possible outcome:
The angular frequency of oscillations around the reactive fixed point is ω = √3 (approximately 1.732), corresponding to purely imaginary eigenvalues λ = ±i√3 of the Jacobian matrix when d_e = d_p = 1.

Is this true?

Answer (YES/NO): NO